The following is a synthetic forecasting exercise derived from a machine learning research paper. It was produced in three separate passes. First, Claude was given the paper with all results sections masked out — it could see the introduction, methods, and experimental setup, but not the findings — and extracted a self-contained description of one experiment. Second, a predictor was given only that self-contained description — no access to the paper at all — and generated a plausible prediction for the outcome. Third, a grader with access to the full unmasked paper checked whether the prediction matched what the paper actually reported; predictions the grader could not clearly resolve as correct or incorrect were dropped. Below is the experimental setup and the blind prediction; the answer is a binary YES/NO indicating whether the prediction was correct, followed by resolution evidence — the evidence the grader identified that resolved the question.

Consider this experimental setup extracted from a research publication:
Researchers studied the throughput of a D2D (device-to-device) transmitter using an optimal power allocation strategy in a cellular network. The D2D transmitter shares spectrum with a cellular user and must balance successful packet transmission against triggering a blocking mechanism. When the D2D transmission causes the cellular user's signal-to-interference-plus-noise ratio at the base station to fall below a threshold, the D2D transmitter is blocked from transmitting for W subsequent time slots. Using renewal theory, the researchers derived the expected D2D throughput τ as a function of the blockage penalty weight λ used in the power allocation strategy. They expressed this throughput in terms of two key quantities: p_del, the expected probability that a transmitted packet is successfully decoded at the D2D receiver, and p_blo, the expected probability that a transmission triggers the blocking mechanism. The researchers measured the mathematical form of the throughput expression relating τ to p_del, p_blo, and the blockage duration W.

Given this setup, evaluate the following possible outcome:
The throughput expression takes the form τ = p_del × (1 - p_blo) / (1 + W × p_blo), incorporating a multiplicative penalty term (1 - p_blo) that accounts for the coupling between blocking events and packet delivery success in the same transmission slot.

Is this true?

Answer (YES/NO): NO